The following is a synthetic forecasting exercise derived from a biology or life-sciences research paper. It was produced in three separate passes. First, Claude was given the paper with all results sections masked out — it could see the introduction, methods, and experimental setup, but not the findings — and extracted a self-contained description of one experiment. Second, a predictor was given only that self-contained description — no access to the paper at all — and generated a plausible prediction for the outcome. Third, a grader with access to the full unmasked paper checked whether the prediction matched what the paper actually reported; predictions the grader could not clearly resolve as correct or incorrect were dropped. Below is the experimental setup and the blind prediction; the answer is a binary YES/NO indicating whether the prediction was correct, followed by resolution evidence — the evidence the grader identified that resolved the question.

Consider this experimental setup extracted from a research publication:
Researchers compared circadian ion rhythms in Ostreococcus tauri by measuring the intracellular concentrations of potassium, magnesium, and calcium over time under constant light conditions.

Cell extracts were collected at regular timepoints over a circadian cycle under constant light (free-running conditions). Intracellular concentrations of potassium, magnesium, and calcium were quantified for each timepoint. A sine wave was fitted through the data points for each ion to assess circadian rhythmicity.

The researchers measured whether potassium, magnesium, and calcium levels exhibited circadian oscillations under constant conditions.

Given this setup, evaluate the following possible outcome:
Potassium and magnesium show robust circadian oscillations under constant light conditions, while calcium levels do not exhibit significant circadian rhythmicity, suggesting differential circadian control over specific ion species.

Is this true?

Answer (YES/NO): YES